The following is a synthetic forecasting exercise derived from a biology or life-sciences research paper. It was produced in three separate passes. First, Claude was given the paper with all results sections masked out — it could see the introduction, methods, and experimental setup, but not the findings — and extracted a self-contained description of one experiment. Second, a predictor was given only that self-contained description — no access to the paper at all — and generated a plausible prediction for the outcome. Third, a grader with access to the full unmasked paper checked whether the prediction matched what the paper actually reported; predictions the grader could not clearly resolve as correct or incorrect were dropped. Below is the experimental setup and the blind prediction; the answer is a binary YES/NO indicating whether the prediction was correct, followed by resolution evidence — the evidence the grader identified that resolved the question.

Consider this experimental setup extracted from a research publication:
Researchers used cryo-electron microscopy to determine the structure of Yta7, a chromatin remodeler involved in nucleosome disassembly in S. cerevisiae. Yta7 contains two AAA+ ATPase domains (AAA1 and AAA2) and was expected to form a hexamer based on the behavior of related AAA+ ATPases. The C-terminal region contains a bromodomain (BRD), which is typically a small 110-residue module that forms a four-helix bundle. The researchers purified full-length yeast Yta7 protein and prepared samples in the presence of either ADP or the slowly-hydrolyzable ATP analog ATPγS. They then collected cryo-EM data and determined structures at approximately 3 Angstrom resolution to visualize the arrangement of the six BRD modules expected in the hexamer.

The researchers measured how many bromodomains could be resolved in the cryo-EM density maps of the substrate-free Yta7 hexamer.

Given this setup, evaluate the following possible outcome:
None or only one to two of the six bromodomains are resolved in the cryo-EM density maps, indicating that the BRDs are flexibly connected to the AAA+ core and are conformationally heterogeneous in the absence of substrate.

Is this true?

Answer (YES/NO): NO